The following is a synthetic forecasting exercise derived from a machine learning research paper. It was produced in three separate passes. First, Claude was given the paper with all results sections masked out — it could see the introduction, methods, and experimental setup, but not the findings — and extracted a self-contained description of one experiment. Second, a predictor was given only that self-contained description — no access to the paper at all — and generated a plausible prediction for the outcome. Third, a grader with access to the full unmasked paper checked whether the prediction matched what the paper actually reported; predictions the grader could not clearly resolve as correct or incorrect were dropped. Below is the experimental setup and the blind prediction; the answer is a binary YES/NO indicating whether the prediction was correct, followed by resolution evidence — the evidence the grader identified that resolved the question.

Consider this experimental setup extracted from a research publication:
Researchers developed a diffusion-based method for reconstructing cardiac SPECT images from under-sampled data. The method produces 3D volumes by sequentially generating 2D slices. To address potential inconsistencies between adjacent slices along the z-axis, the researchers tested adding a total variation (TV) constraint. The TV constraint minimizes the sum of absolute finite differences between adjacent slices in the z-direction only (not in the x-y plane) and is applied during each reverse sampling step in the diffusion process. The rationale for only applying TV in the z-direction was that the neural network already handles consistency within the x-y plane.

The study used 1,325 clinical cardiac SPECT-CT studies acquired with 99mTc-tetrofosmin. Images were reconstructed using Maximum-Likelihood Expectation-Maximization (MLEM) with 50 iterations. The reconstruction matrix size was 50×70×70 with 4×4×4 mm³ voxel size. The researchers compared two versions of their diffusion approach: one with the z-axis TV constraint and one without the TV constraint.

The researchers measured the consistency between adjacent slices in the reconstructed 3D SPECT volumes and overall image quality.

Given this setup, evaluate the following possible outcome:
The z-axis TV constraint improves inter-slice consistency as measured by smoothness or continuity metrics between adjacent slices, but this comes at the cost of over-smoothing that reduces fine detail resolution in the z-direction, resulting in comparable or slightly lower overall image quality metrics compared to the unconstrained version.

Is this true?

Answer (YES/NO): NO